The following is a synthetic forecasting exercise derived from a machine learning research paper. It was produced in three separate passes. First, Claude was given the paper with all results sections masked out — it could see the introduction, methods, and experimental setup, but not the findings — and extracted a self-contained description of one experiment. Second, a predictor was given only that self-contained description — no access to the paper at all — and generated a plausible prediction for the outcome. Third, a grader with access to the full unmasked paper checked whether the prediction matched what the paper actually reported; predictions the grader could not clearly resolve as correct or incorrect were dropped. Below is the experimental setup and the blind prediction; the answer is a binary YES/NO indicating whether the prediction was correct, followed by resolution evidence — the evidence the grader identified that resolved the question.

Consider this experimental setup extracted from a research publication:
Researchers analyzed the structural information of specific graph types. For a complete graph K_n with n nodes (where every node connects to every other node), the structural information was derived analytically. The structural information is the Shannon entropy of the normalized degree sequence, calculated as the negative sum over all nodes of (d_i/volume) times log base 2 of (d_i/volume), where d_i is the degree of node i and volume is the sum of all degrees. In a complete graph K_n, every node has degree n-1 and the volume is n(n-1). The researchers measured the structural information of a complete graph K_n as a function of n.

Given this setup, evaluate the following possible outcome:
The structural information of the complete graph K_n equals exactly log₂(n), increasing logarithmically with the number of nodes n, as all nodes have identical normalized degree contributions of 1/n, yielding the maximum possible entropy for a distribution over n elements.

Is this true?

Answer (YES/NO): YES